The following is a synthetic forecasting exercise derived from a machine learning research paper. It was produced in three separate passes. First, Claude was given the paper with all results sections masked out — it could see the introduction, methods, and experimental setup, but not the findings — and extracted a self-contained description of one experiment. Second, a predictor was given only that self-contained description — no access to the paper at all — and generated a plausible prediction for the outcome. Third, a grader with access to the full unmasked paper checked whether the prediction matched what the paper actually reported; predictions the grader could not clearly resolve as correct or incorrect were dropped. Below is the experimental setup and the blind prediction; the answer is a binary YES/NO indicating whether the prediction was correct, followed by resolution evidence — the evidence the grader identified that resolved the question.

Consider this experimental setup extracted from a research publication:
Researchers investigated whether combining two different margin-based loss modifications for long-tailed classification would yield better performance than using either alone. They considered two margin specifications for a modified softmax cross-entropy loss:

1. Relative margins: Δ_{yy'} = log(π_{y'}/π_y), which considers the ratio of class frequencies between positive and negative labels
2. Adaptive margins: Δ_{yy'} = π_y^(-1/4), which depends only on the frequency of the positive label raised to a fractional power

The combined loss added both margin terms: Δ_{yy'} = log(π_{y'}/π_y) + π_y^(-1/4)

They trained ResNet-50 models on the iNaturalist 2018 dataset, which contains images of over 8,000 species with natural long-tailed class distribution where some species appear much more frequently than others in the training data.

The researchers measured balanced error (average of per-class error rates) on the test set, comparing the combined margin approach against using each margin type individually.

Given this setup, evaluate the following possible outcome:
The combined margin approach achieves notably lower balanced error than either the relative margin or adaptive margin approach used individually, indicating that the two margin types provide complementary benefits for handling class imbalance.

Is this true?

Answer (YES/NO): YES